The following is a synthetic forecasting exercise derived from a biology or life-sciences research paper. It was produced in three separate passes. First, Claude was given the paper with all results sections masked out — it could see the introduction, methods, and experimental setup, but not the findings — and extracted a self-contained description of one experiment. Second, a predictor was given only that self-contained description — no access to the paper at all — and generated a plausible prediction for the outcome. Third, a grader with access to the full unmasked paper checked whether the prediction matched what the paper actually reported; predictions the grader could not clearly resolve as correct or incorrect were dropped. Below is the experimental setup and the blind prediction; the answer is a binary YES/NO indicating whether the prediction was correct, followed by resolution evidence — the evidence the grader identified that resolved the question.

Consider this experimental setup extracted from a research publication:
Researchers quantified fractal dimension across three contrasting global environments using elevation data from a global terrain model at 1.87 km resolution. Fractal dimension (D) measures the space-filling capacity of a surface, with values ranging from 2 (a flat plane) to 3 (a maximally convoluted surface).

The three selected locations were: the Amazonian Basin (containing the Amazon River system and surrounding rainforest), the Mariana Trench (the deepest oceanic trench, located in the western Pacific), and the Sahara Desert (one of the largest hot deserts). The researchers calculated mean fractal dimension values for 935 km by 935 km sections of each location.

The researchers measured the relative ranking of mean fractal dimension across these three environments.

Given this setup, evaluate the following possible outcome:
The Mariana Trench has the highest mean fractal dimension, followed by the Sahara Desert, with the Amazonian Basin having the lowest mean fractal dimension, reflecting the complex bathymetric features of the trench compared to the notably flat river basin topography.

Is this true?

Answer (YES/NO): NO